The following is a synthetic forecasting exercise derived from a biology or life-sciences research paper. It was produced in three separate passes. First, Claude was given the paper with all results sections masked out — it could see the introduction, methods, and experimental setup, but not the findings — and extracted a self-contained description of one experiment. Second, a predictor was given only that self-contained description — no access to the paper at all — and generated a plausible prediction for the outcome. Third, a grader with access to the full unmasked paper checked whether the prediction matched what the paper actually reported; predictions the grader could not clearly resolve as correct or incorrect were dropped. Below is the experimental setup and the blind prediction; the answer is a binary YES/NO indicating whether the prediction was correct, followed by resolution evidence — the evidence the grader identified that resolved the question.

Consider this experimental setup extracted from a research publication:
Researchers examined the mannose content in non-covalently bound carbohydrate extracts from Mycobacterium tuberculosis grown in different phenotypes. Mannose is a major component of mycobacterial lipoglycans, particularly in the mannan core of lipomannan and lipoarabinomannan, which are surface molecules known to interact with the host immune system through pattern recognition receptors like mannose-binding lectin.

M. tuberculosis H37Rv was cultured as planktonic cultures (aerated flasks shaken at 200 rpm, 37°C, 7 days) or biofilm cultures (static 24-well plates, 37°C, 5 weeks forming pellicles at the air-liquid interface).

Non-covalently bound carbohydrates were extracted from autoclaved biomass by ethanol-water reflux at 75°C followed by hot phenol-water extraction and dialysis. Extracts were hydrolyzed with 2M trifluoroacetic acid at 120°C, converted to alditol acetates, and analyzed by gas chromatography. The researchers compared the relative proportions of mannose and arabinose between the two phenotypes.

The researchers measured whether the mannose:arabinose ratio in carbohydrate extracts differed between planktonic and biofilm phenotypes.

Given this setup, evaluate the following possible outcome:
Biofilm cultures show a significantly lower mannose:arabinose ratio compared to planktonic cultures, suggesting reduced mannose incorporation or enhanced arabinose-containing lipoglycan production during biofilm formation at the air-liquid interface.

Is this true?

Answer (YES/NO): NO